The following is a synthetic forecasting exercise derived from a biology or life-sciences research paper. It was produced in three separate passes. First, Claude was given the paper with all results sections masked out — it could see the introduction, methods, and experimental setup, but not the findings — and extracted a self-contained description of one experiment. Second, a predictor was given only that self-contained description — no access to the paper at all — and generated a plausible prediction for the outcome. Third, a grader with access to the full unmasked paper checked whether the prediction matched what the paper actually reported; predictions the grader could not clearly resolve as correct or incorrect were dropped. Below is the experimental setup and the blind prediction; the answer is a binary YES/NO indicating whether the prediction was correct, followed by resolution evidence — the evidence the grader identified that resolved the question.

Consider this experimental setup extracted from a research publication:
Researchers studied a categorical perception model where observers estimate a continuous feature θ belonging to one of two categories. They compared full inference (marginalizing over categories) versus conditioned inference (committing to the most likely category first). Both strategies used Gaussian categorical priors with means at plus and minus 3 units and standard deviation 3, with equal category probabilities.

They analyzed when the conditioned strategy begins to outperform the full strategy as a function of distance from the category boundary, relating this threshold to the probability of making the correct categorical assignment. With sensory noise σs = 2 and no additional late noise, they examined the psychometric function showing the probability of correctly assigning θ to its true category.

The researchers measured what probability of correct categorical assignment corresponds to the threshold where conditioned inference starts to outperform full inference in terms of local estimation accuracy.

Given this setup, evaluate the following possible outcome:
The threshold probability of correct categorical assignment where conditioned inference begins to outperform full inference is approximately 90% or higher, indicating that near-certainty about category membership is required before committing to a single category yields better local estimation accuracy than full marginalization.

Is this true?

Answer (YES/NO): YES